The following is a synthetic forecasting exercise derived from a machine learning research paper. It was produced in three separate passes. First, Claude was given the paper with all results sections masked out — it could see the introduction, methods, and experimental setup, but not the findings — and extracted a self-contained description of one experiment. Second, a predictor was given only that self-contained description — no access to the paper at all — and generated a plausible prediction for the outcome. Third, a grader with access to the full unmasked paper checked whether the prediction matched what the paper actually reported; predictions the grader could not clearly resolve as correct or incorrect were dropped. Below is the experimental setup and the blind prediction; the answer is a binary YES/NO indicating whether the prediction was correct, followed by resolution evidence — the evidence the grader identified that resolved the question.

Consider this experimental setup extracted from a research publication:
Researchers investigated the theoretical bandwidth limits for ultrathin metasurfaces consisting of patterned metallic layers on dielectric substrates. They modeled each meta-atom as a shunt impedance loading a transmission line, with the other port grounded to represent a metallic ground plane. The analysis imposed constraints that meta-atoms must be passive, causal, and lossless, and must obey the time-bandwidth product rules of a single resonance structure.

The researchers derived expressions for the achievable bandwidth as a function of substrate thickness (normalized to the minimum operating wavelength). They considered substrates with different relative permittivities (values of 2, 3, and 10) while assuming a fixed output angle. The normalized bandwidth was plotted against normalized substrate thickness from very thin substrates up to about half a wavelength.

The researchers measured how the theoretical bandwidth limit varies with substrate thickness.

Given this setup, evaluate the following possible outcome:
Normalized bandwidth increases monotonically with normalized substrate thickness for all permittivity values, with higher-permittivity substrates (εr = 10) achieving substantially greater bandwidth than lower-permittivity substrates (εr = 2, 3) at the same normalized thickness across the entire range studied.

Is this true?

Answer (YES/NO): NO